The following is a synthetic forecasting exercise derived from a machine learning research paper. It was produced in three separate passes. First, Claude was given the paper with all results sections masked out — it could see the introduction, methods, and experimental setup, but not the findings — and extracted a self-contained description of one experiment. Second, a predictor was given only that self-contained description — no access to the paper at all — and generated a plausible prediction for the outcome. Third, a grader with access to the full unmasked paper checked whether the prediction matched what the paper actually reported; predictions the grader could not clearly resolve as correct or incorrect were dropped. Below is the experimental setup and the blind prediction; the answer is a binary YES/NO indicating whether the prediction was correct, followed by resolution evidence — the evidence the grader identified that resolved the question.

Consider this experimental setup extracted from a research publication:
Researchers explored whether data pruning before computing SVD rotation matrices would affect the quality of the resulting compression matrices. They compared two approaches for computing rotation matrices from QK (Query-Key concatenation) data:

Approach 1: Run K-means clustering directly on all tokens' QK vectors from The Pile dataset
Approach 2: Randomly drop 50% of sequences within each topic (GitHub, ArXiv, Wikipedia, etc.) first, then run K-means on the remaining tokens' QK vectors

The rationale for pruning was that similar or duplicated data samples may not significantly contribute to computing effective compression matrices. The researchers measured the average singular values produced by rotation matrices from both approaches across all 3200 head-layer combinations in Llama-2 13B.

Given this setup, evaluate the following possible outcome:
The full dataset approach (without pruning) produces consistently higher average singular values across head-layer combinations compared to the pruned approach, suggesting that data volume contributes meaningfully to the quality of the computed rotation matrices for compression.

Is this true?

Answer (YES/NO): NO